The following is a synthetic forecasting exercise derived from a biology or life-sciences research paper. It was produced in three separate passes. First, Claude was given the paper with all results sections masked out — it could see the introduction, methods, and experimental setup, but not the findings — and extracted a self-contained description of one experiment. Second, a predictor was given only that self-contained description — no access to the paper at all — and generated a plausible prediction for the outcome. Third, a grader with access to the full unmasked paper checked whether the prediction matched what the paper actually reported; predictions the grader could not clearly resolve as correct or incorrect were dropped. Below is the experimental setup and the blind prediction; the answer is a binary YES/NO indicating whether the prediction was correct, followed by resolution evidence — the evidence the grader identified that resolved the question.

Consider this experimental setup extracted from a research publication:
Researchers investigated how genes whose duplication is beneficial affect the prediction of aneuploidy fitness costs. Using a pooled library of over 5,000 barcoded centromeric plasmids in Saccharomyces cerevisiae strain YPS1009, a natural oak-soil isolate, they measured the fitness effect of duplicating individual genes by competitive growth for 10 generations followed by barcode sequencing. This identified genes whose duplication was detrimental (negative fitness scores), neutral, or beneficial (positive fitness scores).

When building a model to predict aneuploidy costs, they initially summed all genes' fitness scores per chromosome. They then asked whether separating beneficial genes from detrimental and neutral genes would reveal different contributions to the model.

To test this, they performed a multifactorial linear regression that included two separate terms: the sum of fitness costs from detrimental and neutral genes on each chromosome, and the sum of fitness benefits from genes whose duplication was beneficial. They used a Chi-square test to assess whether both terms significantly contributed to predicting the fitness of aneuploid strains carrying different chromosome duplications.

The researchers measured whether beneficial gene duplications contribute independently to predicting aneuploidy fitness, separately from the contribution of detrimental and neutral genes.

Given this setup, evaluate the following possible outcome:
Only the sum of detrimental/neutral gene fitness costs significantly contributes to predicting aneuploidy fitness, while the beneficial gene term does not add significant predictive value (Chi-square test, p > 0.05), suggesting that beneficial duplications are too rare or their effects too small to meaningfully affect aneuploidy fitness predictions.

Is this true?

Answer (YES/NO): NO